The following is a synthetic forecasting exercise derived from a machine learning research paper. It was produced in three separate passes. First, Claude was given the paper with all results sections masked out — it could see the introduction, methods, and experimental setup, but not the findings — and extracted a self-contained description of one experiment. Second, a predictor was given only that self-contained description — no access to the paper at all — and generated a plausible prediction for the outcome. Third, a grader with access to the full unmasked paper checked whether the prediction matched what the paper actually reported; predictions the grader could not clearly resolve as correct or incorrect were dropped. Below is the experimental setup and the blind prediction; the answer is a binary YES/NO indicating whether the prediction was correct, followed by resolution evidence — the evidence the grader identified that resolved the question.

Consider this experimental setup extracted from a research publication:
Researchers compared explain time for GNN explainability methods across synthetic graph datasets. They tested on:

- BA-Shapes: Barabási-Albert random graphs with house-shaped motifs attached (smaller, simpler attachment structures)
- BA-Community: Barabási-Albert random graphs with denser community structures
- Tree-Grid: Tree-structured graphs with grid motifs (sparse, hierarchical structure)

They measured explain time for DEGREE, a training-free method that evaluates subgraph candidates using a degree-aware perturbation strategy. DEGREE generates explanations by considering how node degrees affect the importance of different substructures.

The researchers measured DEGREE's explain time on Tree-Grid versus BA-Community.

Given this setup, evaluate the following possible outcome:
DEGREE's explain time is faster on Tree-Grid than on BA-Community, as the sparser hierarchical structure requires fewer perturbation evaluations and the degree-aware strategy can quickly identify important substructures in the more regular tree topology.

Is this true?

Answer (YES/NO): YES